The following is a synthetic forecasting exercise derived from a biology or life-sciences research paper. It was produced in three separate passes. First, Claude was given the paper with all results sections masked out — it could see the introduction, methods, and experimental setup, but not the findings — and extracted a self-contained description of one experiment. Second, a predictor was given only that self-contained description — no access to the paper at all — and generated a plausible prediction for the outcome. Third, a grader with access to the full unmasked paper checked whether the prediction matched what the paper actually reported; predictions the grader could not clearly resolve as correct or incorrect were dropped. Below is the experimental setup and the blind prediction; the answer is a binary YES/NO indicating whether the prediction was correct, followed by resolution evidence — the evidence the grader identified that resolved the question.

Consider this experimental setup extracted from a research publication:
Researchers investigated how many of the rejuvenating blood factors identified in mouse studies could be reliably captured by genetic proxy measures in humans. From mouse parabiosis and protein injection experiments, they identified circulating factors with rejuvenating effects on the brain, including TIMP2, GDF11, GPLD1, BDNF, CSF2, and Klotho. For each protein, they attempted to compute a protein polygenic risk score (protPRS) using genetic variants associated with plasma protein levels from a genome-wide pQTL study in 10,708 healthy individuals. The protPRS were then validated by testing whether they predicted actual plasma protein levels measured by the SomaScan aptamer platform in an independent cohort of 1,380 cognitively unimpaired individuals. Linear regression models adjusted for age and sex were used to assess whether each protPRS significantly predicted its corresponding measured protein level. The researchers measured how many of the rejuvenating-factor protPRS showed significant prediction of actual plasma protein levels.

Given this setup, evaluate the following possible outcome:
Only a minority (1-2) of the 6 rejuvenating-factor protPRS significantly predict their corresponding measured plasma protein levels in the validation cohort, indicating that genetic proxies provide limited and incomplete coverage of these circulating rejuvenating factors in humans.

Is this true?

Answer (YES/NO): NO